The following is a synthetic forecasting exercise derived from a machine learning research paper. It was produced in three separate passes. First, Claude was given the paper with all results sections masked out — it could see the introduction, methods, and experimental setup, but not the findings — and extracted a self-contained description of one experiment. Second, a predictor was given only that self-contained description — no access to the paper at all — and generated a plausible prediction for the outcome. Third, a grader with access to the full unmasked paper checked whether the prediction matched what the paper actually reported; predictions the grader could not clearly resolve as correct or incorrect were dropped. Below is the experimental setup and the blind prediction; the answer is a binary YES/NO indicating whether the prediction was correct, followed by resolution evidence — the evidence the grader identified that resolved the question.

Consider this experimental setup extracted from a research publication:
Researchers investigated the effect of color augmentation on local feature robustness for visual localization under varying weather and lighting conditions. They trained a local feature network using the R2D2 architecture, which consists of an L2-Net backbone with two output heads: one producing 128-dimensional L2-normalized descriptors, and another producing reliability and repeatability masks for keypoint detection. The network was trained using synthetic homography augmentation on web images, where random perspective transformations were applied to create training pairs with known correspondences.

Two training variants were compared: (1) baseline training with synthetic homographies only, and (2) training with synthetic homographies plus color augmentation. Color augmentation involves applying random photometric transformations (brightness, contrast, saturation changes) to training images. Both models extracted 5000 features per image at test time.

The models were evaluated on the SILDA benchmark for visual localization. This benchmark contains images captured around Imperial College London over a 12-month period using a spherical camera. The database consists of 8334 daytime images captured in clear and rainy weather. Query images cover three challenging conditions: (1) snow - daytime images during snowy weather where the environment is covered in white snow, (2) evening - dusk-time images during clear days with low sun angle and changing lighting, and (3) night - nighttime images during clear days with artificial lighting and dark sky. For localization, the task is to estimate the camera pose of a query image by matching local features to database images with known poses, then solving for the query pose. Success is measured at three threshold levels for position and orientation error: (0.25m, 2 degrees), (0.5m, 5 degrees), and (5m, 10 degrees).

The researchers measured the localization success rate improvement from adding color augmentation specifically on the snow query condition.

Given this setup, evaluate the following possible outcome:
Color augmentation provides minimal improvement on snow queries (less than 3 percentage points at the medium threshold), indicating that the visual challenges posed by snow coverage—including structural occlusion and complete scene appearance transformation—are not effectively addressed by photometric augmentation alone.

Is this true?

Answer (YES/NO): YES